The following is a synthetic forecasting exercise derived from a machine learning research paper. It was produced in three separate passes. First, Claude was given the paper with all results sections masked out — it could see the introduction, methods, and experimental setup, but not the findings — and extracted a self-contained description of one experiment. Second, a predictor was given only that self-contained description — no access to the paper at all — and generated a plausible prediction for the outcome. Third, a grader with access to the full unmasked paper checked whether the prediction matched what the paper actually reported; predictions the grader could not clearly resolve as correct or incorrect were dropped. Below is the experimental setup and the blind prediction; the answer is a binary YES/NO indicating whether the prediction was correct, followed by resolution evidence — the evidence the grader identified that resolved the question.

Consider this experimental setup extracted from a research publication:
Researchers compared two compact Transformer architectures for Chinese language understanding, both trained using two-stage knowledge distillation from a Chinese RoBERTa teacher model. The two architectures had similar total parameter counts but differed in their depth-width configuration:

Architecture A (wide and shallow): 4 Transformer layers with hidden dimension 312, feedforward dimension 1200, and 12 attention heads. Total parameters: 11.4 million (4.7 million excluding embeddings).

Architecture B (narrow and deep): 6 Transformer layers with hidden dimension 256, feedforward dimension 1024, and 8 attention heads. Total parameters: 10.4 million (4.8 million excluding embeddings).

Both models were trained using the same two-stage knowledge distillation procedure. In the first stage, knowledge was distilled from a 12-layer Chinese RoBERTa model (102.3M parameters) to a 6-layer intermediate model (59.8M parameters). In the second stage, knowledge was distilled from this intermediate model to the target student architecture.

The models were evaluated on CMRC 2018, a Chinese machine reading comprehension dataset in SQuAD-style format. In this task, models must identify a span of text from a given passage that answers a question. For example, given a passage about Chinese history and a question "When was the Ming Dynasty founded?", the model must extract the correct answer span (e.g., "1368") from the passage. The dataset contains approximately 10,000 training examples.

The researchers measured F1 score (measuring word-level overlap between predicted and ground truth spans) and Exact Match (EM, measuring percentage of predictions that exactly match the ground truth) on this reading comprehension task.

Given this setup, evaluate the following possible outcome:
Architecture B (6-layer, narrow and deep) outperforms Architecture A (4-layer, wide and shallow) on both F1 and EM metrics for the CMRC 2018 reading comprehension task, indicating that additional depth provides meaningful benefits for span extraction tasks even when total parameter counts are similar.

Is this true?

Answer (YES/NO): YES